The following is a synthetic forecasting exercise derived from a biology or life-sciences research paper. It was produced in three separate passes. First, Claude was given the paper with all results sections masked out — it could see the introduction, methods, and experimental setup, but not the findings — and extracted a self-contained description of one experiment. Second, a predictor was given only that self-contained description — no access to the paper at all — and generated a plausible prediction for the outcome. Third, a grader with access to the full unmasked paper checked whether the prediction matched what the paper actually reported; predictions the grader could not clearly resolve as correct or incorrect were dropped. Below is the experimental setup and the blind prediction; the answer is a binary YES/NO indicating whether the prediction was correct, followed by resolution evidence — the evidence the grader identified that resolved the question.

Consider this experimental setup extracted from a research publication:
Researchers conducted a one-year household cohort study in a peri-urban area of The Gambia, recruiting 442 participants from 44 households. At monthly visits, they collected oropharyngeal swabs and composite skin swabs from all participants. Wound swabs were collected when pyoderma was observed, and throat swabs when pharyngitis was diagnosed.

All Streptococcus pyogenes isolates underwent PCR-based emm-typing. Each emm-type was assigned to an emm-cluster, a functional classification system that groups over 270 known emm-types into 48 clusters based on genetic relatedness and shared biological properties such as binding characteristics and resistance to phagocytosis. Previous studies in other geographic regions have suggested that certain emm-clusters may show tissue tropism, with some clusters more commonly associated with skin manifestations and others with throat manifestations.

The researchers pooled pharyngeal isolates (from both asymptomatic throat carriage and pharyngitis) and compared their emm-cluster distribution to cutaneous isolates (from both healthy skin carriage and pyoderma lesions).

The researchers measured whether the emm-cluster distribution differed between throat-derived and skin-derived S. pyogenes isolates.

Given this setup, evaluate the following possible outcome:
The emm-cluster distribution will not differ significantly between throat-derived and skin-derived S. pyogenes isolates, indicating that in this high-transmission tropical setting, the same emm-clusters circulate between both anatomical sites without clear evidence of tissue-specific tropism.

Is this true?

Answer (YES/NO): YES